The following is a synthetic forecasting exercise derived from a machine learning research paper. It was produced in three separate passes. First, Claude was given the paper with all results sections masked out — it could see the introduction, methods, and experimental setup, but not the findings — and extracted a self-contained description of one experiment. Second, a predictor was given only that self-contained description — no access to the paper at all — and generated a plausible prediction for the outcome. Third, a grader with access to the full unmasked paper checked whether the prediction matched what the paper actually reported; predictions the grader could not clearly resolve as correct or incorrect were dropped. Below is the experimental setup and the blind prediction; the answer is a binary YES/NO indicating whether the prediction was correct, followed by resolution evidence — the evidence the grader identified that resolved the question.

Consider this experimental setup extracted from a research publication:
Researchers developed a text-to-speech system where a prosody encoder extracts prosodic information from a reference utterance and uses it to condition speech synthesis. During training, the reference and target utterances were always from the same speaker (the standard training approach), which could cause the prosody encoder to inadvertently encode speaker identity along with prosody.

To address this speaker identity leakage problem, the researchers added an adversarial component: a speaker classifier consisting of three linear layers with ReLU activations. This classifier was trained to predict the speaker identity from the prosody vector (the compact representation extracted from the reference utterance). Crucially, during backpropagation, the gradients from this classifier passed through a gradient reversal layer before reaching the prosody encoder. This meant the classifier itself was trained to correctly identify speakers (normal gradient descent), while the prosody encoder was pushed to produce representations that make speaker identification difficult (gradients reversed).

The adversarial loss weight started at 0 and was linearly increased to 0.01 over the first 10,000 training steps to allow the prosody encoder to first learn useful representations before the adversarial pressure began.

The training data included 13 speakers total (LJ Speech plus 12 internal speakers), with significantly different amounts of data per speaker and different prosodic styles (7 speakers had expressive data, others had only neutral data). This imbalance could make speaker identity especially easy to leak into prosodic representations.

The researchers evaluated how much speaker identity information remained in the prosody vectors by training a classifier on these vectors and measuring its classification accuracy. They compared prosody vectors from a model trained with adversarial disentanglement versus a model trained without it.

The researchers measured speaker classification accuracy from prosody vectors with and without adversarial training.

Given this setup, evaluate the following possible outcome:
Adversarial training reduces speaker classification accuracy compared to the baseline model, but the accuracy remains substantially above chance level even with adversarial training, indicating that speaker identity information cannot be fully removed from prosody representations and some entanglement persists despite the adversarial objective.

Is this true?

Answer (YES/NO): NO